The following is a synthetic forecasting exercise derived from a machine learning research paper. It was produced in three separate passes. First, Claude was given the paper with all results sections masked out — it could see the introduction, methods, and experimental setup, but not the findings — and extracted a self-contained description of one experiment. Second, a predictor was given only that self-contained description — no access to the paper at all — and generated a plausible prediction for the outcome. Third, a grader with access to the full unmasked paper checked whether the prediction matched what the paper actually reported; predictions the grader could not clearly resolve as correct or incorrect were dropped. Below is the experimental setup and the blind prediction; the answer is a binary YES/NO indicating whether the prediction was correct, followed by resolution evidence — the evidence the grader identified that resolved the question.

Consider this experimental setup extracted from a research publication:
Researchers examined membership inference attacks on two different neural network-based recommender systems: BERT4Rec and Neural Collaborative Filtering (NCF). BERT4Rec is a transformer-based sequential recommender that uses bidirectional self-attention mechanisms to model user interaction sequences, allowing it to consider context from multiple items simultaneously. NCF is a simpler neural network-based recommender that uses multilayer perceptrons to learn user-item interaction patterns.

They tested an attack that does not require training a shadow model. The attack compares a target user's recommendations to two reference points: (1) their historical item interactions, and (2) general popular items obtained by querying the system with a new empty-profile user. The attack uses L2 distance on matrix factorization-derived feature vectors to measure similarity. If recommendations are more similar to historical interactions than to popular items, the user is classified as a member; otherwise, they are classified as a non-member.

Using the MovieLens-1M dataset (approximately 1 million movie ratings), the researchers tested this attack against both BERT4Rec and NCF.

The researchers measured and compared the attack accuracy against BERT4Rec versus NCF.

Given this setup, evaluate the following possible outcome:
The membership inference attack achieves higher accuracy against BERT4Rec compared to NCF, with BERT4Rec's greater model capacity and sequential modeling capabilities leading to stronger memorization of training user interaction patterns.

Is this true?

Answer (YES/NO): NO